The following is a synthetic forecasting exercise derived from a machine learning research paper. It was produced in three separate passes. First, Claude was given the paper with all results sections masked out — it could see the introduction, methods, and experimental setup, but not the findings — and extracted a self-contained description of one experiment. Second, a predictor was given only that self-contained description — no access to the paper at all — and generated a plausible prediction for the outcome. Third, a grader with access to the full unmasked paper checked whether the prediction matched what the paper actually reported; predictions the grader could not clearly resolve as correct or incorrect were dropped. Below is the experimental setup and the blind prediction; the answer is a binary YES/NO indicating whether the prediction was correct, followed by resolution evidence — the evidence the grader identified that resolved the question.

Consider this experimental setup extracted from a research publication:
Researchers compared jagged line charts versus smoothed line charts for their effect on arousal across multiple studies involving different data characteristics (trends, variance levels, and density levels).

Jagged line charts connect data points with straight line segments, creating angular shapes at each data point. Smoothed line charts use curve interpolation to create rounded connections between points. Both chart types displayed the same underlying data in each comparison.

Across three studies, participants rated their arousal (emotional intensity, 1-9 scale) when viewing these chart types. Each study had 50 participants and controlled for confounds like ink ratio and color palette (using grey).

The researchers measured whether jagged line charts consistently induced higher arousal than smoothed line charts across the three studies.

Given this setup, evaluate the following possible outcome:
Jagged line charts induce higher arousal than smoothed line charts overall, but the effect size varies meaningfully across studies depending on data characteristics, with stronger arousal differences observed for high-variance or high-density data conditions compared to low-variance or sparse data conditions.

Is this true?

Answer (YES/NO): NO